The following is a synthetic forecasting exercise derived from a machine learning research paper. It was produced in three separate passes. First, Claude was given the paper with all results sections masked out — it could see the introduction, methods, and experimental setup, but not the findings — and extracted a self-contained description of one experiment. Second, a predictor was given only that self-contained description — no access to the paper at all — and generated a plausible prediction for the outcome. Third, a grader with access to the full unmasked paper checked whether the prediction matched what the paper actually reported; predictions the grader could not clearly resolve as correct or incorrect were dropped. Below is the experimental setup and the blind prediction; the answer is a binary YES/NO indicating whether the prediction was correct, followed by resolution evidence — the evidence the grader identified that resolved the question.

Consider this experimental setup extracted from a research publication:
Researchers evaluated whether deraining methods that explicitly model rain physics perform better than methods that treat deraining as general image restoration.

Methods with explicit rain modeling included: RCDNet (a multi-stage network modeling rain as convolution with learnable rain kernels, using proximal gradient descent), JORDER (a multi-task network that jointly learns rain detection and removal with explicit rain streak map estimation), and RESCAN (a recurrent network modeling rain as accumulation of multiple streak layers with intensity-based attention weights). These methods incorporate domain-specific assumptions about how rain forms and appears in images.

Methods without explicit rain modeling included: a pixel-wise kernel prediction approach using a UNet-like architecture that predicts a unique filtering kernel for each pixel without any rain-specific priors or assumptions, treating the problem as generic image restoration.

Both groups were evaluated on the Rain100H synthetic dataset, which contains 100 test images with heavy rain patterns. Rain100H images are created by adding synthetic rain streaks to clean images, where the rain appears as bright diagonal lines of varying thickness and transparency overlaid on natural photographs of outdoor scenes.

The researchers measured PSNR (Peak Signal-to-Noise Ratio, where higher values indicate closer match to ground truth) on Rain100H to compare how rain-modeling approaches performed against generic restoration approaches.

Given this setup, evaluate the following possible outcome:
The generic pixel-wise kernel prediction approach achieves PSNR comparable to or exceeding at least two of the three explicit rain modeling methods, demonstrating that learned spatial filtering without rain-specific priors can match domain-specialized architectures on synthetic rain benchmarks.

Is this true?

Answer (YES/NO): YES